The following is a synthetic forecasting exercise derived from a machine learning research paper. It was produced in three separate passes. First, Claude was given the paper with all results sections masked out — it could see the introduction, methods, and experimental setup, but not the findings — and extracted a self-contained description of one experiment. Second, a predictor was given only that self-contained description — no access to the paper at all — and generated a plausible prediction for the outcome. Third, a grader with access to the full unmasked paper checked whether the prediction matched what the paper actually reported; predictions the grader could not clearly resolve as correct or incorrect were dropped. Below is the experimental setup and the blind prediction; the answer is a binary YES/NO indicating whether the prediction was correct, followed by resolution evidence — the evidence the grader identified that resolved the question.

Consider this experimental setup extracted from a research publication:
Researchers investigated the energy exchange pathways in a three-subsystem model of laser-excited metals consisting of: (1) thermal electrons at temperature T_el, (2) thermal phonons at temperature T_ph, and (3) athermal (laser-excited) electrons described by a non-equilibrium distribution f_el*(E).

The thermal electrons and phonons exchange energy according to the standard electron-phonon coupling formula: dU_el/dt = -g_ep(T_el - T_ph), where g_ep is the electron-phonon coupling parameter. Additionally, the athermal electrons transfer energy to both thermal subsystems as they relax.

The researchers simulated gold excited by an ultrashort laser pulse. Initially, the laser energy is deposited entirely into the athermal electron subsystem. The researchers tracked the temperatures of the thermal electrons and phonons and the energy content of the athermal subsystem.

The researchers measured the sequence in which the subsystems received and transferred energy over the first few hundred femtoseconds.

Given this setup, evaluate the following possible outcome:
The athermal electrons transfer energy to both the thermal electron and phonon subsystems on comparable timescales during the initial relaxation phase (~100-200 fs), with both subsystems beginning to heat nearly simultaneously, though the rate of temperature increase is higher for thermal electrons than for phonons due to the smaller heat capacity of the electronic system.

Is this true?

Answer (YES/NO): NO